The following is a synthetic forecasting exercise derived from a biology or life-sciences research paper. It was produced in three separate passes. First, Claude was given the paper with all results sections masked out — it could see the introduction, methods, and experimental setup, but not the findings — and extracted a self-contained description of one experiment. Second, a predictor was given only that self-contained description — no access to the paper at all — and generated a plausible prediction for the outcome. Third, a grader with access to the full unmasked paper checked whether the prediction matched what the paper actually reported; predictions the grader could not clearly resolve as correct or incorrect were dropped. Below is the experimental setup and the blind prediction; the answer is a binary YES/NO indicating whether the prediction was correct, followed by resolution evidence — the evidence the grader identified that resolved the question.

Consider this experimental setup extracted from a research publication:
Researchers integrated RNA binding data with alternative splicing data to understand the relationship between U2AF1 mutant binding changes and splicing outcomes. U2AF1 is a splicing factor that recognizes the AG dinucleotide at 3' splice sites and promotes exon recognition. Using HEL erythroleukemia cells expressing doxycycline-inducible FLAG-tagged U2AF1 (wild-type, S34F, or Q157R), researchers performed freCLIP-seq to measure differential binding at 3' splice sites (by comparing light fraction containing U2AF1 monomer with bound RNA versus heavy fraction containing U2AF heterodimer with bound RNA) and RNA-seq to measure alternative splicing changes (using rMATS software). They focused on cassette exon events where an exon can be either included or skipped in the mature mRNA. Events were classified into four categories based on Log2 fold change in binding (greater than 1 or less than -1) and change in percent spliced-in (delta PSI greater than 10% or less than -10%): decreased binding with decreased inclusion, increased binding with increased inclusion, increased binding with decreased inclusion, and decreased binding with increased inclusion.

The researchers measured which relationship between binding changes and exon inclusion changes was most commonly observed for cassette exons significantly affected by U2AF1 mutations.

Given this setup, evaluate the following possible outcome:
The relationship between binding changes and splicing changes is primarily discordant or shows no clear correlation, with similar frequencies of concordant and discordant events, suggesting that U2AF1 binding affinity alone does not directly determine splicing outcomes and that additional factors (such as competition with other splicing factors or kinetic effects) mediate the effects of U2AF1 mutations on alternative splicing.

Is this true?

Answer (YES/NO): NO